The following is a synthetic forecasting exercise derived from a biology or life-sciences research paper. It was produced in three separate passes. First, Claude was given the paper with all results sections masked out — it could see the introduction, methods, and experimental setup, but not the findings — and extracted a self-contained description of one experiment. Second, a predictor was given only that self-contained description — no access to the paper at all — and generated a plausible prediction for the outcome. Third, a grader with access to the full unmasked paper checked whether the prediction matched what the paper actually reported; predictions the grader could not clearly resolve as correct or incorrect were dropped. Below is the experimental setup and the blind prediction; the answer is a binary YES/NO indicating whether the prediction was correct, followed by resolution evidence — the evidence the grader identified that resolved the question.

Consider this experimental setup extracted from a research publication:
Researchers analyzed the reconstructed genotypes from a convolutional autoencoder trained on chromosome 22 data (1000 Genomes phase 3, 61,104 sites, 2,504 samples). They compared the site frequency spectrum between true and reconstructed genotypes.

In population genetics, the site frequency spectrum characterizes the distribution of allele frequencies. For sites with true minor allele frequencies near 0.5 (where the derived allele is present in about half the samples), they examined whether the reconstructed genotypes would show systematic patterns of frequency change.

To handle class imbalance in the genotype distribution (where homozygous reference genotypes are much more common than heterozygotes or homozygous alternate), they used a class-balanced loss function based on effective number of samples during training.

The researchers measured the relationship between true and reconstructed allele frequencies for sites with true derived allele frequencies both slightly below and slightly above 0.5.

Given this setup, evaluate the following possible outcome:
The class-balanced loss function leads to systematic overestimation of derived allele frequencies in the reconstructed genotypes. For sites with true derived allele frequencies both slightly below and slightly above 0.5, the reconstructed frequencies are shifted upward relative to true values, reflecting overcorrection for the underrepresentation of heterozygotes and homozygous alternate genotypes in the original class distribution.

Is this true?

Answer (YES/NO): NO